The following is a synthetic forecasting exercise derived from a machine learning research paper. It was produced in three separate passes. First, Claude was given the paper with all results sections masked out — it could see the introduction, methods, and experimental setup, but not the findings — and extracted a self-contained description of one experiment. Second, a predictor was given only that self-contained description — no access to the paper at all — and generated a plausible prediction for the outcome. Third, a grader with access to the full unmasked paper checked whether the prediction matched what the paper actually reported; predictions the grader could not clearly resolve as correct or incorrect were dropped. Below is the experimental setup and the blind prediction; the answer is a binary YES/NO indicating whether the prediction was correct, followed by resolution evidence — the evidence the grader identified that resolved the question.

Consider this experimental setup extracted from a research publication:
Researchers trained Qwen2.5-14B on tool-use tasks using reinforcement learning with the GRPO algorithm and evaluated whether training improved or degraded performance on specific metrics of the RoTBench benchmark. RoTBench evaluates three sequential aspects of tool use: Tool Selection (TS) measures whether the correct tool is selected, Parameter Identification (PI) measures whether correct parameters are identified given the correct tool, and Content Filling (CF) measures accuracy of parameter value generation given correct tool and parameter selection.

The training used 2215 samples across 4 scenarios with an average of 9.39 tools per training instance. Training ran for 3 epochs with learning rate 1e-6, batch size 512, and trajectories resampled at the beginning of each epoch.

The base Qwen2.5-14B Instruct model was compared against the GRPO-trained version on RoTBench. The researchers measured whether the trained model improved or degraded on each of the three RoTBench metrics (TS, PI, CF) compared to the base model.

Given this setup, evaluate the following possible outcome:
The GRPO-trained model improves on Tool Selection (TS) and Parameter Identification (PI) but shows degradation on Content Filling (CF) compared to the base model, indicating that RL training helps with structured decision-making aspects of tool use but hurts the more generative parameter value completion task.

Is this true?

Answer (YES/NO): NO